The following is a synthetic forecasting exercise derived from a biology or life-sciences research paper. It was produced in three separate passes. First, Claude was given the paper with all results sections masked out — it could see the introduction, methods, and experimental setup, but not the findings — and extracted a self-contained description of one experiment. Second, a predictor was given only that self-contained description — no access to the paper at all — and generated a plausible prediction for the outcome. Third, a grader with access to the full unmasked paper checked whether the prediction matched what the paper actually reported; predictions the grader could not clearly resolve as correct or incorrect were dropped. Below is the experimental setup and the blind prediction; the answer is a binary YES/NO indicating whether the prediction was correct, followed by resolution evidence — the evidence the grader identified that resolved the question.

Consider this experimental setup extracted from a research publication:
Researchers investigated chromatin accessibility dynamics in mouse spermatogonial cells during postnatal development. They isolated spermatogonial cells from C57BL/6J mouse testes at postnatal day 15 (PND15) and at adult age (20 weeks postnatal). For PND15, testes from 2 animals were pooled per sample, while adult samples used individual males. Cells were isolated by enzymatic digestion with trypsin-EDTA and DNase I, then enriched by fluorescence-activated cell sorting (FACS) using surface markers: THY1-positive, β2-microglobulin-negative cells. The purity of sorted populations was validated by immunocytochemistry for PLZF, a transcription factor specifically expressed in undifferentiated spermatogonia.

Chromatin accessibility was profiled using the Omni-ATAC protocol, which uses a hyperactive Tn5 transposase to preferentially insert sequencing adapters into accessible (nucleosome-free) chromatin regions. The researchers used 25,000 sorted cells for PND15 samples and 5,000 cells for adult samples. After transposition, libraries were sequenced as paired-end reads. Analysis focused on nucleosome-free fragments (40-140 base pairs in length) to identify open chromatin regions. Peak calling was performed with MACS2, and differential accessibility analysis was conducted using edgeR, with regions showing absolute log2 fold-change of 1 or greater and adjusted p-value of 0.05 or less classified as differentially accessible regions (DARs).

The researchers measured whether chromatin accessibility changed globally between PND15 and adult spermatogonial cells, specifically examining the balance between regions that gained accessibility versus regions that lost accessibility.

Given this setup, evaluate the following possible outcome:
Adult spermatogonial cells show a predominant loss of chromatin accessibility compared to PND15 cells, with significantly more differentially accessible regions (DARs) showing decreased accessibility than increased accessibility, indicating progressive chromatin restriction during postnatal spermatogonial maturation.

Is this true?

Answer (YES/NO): NO